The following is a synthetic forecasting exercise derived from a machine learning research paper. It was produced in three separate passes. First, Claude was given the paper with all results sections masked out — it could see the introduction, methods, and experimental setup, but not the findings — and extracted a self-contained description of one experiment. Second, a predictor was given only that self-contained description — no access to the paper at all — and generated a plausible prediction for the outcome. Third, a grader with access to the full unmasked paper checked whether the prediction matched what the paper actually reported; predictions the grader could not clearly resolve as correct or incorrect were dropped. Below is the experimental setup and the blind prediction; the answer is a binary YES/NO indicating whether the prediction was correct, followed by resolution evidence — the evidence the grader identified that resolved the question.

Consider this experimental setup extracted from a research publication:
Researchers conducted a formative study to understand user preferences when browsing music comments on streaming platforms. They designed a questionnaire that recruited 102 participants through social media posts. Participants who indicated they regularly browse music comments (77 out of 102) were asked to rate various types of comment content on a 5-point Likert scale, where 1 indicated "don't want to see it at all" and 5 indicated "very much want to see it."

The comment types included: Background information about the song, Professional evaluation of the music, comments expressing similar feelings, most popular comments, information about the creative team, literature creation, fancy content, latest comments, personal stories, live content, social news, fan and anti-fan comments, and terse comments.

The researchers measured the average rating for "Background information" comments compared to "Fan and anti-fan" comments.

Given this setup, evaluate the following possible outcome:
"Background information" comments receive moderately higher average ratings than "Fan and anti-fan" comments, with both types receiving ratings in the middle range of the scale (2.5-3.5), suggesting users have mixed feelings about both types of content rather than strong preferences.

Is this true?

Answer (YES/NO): NO